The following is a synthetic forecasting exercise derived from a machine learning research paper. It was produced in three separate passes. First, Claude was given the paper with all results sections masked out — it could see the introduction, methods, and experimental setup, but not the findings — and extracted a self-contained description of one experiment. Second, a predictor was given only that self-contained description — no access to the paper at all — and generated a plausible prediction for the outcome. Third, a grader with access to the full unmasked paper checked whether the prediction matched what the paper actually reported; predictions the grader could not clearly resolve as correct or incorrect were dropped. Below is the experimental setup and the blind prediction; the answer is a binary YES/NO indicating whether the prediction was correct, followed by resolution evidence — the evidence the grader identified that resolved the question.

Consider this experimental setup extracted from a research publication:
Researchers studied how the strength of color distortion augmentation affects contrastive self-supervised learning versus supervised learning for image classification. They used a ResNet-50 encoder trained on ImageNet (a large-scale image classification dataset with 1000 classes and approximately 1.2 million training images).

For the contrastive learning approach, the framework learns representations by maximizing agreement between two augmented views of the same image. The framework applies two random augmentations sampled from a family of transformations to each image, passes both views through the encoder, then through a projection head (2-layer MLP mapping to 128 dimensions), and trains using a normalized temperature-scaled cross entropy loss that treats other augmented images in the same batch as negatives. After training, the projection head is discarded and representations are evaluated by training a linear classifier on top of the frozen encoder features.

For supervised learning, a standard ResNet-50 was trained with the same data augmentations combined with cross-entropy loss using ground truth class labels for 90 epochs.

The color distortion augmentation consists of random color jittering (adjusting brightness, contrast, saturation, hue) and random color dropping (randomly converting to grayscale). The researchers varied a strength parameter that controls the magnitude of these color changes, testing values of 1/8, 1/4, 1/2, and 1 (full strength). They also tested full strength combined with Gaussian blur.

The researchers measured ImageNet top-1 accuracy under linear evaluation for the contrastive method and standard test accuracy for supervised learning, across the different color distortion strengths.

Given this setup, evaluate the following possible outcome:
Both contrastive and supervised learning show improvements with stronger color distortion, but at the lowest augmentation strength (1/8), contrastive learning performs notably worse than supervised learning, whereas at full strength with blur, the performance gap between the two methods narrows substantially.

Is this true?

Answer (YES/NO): NO